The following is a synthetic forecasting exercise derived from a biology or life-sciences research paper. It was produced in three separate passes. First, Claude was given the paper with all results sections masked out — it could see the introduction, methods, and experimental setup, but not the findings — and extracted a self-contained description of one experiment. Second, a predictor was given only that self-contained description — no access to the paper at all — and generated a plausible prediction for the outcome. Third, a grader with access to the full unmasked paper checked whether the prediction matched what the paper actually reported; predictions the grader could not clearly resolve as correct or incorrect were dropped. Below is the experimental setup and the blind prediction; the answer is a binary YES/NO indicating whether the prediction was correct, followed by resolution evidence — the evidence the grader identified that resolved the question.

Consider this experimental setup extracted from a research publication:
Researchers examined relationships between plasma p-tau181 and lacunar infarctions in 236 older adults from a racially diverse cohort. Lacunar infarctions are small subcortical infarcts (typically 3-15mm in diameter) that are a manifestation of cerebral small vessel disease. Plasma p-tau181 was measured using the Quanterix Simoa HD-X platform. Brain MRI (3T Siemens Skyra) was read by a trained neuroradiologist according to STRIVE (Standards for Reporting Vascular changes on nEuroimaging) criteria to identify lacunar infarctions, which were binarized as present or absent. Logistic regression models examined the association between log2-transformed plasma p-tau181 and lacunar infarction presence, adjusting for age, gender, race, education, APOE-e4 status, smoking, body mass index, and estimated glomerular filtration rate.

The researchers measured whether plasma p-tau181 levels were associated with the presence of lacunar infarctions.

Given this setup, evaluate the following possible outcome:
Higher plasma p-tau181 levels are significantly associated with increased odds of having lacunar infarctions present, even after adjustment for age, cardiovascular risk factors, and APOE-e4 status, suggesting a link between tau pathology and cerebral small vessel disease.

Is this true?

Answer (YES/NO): NO